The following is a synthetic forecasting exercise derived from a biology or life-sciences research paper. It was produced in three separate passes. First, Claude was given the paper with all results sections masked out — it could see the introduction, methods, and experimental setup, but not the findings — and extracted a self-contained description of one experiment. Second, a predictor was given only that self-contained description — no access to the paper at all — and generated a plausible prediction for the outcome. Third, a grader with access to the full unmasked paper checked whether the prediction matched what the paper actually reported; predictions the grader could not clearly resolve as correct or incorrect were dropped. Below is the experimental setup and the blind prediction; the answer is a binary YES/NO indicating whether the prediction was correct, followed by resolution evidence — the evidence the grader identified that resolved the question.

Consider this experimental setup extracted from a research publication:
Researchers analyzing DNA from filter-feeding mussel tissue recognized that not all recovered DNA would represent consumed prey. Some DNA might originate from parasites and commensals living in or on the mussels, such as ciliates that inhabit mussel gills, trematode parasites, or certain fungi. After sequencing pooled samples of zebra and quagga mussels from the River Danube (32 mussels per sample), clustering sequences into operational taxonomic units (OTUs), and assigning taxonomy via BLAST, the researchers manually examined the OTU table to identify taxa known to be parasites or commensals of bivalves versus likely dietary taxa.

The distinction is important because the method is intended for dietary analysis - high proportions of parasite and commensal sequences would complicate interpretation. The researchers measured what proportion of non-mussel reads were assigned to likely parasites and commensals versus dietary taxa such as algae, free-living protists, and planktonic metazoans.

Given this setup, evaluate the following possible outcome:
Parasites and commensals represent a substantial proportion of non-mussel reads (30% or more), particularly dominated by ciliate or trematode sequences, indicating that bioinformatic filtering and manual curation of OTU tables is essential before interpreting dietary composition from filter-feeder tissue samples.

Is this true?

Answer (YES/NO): YES